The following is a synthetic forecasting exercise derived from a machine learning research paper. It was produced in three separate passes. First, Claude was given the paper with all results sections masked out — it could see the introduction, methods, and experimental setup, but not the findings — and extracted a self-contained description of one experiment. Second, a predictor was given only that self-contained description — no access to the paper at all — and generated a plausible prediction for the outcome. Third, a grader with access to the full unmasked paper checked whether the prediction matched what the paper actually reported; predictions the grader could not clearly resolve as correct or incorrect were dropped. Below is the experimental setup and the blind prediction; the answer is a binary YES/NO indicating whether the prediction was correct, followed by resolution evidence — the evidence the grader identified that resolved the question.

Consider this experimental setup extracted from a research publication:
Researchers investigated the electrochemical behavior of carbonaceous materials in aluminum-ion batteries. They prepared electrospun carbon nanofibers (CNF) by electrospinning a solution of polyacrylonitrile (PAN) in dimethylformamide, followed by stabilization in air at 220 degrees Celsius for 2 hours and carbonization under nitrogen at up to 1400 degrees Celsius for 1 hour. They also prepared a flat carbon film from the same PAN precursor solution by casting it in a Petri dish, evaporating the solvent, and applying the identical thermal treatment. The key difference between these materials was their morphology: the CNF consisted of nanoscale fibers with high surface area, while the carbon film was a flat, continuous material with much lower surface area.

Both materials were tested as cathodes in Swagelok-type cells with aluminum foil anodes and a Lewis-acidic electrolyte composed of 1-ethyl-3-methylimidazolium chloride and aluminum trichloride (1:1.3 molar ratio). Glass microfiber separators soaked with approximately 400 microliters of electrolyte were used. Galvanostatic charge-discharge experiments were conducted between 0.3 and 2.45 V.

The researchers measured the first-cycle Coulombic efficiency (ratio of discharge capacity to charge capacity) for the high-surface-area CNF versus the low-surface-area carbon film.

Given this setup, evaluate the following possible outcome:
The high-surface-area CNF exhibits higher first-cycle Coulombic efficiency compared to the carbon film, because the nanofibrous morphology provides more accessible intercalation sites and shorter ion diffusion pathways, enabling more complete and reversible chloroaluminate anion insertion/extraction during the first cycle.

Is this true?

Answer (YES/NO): NO